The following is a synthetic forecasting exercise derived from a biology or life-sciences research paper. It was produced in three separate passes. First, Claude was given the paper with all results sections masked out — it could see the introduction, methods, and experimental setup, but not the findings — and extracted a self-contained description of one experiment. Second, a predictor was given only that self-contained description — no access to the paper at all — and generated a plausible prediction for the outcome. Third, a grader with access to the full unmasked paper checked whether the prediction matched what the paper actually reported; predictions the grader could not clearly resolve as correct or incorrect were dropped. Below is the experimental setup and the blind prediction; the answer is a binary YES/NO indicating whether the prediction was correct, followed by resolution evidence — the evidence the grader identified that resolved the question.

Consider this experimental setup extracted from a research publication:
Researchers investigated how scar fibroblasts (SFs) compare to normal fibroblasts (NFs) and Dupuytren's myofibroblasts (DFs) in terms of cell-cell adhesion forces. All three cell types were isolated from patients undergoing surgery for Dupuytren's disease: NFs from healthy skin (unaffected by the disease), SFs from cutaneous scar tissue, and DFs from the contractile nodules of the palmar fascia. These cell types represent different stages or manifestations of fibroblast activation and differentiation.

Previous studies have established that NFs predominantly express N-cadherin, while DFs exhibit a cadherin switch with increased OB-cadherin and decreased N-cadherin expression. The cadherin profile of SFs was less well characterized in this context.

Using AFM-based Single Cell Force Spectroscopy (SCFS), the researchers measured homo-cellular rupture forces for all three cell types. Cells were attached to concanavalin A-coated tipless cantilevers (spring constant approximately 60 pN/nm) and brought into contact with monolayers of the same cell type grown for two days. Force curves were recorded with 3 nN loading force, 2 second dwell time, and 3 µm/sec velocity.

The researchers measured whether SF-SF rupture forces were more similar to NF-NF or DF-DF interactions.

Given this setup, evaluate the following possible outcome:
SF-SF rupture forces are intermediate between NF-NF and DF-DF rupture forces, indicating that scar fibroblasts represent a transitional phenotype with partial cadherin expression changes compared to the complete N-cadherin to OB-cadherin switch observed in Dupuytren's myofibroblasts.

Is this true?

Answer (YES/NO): NO